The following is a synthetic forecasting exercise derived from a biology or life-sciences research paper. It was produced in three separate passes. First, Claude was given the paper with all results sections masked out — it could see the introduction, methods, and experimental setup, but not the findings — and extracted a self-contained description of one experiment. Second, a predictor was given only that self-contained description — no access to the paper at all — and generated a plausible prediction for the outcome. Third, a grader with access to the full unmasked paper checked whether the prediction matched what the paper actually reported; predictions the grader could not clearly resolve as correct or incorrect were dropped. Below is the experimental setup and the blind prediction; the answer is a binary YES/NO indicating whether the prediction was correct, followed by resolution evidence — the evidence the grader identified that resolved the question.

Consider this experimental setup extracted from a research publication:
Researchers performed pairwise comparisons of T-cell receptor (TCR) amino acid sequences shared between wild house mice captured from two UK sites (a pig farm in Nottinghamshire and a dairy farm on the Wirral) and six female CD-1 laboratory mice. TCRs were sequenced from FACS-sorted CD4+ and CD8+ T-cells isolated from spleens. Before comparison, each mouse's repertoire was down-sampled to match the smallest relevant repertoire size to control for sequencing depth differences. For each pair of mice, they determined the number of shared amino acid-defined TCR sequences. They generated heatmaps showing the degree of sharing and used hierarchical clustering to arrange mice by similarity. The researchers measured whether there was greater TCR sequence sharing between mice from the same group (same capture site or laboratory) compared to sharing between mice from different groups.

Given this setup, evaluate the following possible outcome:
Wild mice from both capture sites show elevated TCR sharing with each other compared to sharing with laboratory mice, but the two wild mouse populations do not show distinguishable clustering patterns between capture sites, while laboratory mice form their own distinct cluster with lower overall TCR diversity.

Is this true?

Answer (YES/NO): NO